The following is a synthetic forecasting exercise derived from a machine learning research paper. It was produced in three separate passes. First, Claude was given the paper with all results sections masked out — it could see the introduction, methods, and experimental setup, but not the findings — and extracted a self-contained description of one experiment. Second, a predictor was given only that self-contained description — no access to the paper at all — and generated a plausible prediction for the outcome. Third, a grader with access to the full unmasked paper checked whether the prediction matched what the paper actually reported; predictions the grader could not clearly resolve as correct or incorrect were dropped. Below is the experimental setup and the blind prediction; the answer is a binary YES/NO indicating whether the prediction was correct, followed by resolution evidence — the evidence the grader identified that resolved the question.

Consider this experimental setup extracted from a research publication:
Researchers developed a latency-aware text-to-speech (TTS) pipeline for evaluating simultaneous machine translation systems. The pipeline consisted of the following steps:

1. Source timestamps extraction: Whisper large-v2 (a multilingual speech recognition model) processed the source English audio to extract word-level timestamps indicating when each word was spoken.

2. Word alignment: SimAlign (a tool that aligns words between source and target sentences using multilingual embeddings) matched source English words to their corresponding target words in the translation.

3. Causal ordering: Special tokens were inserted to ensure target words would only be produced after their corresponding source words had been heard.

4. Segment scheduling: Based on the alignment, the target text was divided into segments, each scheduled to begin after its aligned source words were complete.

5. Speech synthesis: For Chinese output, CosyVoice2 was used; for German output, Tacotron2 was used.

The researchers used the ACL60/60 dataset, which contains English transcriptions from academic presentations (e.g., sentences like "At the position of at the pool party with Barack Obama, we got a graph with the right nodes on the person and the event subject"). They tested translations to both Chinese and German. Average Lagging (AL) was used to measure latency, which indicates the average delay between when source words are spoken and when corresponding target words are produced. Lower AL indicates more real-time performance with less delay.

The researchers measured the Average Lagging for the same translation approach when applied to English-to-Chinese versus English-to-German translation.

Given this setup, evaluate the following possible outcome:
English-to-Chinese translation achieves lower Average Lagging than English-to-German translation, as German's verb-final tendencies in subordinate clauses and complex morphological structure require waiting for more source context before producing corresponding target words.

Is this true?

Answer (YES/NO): NO